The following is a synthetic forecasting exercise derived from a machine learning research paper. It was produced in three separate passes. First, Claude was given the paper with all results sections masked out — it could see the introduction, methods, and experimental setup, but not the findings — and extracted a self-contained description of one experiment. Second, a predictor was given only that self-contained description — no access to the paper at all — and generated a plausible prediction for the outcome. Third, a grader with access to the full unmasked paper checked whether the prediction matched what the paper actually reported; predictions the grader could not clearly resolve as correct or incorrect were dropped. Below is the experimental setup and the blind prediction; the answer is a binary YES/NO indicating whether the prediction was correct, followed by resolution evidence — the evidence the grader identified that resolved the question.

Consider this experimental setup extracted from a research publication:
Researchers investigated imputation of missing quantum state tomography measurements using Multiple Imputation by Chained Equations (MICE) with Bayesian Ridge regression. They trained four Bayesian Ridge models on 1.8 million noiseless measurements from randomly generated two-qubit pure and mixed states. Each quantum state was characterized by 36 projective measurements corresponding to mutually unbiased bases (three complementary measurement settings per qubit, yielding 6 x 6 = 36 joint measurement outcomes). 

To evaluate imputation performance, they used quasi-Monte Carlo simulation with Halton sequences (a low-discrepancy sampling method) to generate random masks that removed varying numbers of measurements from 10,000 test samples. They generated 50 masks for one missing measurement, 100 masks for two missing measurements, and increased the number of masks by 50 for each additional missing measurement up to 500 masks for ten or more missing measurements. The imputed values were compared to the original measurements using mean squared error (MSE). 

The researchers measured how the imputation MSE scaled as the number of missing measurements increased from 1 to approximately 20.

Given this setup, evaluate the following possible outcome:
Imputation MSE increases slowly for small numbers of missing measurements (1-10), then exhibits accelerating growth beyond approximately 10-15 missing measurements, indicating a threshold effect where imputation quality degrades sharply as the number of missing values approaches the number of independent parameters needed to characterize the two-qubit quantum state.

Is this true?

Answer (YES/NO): NO